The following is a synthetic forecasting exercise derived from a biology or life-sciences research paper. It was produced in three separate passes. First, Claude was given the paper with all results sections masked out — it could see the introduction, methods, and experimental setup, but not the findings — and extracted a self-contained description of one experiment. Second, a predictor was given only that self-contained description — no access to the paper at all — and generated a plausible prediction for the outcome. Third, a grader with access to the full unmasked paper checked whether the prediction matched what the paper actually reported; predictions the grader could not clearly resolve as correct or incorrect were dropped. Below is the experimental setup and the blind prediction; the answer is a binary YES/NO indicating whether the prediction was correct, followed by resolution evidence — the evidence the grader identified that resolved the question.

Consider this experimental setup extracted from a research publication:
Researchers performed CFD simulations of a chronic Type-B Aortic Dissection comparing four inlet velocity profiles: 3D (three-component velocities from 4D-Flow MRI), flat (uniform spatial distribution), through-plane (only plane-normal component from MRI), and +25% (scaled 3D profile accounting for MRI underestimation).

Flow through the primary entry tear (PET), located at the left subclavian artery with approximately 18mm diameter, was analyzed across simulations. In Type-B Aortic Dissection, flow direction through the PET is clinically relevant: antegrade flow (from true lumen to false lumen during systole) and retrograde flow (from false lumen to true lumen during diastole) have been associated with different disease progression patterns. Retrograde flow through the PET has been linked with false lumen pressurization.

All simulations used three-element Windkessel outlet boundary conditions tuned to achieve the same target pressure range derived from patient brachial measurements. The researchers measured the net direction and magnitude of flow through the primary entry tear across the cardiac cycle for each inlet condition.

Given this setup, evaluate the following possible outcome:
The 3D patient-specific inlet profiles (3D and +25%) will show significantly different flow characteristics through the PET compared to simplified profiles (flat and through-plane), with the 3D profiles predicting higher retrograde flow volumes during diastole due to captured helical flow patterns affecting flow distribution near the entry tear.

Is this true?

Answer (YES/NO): NO